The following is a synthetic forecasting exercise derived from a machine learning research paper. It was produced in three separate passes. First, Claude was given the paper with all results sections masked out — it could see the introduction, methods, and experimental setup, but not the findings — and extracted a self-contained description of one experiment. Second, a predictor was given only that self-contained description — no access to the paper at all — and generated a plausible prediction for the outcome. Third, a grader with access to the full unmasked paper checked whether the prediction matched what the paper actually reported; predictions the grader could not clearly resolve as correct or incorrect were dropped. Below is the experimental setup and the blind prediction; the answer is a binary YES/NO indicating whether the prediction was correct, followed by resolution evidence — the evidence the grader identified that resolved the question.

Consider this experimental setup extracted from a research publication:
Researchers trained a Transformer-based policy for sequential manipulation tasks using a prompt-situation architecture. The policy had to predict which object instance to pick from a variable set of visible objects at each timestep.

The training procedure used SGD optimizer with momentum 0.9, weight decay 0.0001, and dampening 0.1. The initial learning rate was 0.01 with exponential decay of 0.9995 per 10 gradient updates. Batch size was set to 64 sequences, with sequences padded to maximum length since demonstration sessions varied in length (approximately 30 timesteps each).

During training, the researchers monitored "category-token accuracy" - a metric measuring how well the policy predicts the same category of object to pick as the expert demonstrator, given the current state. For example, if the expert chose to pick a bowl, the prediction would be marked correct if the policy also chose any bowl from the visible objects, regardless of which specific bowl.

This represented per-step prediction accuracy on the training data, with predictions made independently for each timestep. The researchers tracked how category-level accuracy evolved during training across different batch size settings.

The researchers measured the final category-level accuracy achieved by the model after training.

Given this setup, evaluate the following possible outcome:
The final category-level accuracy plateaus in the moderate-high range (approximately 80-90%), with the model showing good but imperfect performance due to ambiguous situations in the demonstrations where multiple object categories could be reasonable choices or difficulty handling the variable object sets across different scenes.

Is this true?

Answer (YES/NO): NO